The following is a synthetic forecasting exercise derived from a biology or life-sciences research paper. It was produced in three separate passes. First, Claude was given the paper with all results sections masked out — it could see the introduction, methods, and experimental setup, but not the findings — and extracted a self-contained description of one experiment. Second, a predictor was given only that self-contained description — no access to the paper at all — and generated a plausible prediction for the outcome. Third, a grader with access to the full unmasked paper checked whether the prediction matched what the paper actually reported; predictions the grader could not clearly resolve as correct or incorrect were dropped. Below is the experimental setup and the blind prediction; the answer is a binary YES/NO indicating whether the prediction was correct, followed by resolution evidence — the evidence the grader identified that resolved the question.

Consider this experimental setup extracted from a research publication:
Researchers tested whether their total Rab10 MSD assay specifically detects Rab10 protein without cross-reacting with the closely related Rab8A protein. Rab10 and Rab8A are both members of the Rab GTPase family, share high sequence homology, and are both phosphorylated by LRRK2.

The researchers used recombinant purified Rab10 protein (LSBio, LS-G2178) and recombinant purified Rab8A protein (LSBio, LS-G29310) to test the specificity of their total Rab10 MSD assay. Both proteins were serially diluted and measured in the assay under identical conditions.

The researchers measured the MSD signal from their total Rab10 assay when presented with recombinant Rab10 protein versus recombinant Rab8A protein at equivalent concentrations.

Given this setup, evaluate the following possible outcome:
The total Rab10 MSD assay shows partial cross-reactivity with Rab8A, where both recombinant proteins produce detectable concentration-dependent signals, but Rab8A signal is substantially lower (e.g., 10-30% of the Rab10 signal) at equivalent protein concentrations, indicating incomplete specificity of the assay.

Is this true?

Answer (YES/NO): NO